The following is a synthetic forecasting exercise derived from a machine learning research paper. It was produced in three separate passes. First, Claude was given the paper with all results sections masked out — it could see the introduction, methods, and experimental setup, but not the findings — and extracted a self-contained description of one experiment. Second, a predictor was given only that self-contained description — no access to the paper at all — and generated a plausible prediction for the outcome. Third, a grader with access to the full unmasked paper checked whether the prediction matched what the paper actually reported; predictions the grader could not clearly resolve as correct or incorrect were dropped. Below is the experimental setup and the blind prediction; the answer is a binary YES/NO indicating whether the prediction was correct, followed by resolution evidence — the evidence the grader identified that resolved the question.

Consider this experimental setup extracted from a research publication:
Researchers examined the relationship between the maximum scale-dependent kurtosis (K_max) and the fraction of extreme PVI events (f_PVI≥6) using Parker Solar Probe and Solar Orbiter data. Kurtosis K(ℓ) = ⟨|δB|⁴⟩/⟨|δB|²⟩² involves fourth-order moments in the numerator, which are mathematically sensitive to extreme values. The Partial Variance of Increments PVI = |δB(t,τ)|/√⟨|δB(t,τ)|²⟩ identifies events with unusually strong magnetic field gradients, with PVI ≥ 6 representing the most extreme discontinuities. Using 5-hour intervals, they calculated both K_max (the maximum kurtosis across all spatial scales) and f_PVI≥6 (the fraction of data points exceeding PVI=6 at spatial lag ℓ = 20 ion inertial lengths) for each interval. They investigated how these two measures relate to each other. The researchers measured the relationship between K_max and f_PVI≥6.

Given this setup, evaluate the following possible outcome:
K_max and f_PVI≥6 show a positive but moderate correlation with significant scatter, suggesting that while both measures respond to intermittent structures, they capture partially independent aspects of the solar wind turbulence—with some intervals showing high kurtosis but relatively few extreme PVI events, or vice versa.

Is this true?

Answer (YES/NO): NO